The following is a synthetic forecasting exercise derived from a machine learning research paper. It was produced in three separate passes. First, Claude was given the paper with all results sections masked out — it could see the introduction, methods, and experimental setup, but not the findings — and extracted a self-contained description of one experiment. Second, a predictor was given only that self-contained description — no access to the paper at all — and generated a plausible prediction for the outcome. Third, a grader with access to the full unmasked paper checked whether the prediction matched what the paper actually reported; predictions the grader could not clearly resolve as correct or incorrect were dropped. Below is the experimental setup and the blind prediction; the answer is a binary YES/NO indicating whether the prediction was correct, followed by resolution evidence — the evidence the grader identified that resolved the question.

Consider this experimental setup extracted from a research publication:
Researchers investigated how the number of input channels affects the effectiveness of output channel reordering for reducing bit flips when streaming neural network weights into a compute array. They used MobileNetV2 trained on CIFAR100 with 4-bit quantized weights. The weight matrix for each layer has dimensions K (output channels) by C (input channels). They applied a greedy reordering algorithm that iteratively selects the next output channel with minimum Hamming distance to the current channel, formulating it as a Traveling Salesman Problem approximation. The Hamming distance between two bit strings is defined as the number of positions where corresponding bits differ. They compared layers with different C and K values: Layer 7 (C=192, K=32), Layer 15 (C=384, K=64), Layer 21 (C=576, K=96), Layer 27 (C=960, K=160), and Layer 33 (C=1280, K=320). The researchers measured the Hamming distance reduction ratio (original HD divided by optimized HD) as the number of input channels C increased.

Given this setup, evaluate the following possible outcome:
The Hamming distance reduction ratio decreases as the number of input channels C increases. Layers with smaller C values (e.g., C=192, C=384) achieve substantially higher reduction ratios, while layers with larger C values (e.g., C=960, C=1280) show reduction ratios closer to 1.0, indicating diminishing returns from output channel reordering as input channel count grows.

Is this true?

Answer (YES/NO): YES